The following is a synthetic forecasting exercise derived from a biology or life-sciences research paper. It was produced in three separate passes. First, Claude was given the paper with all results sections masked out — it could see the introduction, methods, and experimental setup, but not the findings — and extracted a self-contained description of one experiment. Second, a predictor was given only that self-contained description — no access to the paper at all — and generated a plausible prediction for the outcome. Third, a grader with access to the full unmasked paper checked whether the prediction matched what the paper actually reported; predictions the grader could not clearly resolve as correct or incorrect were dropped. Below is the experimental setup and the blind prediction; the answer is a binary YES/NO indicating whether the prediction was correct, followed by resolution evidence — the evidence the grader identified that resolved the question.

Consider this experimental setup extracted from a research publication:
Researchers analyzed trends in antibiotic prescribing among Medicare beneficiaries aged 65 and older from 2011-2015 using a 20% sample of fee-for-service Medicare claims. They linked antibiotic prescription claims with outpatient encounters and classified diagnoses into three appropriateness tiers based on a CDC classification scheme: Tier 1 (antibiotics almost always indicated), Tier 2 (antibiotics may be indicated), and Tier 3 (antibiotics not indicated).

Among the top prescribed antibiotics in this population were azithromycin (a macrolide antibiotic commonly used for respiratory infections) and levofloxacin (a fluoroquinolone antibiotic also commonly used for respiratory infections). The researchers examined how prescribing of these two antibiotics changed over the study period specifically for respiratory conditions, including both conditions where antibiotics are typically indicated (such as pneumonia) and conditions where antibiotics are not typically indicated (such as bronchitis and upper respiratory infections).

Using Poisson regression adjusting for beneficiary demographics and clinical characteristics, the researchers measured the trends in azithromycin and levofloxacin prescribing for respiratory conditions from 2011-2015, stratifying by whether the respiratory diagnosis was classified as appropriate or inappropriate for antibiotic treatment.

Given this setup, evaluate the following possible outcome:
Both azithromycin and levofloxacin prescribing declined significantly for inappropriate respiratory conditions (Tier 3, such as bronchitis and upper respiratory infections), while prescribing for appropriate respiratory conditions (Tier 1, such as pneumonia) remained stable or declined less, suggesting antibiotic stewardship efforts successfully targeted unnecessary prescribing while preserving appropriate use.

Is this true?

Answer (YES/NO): NO